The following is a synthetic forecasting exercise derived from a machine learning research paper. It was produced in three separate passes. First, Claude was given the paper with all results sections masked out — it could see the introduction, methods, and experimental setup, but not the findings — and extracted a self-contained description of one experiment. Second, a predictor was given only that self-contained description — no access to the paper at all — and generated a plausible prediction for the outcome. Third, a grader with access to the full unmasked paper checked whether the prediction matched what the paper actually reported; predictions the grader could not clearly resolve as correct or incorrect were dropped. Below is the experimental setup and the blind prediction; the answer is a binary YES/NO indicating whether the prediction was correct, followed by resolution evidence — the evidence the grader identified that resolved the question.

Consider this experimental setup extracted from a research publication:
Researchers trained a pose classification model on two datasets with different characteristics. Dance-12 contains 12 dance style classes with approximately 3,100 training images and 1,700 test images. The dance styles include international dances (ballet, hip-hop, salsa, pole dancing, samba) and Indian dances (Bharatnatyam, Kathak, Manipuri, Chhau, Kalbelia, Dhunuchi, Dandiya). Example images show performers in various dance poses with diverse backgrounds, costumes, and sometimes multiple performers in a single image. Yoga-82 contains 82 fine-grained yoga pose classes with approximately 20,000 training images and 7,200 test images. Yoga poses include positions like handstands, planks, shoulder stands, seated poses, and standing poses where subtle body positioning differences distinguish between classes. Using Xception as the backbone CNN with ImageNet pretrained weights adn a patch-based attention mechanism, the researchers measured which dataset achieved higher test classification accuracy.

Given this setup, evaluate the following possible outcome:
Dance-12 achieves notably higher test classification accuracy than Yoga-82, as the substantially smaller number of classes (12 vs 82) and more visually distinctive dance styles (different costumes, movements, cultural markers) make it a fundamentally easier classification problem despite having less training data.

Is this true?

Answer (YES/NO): NO